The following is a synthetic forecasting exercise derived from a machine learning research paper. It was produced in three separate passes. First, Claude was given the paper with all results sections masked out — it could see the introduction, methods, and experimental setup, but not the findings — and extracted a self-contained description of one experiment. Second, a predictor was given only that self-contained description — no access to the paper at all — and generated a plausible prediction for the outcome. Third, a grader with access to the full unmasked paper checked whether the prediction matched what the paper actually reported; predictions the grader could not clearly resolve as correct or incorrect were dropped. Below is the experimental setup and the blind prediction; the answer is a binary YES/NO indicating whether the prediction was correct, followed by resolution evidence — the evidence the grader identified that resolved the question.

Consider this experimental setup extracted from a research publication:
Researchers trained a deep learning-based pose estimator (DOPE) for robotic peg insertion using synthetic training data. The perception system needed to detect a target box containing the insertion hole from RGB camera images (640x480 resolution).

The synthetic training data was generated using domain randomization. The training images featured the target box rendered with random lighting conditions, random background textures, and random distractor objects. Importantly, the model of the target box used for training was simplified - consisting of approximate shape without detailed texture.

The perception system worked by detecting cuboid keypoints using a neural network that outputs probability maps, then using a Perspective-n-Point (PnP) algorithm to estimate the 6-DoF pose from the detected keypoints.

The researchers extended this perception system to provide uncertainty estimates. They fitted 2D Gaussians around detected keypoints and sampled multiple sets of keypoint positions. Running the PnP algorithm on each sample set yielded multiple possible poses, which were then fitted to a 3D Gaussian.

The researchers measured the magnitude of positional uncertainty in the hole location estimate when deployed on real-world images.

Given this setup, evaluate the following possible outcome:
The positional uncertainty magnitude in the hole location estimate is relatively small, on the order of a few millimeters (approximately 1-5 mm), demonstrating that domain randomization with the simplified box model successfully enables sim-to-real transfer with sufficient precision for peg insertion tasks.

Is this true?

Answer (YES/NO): NO